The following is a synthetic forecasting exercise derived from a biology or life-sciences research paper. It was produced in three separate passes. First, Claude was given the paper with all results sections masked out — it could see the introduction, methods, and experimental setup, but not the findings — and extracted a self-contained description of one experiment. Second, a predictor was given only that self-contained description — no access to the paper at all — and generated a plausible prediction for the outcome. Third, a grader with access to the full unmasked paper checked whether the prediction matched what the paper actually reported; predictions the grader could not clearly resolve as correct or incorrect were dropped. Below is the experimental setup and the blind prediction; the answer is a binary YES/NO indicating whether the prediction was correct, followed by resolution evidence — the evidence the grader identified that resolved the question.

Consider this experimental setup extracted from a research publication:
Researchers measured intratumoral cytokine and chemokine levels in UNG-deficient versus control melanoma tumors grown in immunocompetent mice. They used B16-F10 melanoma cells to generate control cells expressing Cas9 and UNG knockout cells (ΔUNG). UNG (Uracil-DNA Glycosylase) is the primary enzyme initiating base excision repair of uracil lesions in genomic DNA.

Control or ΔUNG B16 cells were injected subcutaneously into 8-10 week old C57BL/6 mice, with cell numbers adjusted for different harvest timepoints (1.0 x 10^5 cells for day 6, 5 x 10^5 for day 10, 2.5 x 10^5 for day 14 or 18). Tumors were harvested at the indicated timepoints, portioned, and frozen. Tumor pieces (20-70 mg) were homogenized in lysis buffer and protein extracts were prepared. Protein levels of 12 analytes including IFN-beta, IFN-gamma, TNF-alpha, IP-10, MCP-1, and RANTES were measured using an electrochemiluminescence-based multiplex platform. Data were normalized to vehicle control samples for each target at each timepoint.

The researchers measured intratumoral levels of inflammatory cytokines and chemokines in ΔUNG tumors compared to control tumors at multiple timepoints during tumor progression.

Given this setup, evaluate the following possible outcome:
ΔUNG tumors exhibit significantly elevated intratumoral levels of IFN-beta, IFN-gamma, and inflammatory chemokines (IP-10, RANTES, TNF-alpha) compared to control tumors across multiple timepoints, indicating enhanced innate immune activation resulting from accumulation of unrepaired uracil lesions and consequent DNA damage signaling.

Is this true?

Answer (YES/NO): NO